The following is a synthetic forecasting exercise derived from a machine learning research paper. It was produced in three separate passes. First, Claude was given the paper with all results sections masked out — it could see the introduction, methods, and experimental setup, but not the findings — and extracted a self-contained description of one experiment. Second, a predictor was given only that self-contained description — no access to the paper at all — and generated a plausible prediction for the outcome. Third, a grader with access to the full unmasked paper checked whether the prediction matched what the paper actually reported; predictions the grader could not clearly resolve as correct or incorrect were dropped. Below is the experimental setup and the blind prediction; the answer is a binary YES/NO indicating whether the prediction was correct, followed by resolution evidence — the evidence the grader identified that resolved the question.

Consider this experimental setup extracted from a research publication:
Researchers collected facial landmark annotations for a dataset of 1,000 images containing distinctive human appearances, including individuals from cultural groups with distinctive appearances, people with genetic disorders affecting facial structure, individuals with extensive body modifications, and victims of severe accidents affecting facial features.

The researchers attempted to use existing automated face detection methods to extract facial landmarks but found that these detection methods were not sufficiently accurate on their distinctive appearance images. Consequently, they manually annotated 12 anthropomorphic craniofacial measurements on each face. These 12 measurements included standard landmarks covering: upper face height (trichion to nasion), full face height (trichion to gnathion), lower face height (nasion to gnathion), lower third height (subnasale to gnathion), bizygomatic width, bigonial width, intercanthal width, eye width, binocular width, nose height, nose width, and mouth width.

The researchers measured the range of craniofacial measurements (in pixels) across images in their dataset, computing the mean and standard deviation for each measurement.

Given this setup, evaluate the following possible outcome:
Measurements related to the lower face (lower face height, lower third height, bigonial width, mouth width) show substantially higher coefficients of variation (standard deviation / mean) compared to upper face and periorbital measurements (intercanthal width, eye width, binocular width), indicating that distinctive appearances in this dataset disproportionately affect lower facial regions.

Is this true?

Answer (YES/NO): NO